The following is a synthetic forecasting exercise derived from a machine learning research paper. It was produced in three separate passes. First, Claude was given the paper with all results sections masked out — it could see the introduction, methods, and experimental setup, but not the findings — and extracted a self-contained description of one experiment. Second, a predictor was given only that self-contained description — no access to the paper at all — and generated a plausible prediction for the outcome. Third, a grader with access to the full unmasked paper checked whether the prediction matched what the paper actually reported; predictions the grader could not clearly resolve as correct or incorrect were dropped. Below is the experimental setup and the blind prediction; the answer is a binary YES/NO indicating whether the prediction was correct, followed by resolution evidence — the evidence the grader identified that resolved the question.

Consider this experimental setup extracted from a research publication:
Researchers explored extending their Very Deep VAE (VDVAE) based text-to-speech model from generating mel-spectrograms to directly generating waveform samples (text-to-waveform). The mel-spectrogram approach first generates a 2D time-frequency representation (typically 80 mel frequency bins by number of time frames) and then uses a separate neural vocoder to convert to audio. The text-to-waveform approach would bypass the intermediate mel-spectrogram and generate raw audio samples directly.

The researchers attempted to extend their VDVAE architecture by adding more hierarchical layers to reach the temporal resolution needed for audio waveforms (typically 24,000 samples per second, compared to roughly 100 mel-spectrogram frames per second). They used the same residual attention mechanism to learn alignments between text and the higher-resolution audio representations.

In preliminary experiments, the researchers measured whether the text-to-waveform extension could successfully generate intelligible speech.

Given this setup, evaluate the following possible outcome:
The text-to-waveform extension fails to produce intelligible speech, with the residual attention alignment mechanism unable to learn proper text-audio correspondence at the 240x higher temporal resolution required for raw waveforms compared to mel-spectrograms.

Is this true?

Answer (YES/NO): NO